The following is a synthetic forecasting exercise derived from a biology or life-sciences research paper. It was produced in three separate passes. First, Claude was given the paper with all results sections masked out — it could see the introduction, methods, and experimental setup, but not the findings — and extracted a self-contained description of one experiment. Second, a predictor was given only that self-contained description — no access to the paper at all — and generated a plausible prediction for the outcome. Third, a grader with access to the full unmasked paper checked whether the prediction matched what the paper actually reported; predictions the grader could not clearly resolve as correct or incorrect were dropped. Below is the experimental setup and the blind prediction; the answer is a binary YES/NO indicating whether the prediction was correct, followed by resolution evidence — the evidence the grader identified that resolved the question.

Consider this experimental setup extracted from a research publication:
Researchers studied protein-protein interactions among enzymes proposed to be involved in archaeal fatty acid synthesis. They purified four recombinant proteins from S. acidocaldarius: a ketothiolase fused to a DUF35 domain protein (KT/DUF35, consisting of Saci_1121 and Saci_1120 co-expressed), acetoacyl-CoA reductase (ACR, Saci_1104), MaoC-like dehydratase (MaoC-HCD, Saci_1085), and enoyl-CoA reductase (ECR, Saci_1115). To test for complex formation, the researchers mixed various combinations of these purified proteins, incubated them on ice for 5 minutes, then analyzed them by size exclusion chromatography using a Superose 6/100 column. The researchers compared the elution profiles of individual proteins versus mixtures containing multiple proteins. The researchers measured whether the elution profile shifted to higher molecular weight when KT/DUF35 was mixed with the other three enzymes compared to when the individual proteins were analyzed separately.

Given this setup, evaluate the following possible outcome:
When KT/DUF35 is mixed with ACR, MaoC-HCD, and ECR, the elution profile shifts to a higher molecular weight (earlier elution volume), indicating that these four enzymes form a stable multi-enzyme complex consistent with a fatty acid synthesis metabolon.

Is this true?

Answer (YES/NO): NO